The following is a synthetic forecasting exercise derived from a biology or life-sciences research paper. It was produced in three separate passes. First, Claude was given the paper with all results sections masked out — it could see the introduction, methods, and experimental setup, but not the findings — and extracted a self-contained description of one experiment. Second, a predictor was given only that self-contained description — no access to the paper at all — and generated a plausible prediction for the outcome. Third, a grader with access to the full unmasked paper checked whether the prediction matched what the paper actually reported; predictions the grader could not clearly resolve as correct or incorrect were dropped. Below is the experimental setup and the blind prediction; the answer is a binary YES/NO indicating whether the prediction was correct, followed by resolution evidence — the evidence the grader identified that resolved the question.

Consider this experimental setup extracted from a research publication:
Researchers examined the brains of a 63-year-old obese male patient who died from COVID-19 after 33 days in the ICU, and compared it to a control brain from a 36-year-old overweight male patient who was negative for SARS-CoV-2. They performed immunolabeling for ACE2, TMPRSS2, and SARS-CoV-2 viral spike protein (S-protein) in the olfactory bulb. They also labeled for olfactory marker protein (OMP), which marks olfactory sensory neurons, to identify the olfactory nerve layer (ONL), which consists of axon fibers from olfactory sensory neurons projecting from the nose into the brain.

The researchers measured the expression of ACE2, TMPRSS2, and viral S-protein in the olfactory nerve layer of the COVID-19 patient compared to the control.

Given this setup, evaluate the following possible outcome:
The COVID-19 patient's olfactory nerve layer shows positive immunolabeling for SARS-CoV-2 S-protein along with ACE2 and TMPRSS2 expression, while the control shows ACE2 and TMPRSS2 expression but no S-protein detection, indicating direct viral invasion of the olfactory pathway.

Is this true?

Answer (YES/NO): NO